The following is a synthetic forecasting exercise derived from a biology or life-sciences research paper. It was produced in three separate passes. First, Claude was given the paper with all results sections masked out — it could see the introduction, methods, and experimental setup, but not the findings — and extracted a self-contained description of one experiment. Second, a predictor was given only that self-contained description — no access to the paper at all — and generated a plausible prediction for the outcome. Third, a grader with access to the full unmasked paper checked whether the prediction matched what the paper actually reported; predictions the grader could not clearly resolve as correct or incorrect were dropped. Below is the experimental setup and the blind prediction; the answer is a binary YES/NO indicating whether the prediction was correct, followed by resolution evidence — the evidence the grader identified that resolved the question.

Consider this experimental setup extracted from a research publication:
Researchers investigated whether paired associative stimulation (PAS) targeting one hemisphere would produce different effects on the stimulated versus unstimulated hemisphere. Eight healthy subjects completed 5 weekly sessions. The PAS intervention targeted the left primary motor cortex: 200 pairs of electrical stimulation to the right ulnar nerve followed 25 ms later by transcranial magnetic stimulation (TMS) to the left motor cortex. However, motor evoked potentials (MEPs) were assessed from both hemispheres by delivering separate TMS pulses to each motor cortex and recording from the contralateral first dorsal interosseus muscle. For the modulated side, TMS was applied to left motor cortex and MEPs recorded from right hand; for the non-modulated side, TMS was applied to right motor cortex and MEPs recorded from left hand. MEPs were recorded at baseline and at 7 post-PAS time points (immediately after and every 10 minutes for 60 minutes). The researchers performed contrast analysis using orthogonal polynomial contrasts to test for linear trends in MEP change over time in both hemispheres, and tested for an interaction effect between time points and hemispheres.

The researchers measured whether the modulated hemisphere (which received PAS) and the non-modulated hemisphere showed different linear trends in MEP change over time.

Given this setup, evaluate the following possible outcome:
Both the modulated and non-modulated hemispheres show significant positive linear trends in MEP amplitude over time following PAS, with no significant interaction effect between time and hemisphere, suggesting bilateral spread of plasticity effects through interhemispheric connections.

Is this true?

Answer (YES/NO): NO